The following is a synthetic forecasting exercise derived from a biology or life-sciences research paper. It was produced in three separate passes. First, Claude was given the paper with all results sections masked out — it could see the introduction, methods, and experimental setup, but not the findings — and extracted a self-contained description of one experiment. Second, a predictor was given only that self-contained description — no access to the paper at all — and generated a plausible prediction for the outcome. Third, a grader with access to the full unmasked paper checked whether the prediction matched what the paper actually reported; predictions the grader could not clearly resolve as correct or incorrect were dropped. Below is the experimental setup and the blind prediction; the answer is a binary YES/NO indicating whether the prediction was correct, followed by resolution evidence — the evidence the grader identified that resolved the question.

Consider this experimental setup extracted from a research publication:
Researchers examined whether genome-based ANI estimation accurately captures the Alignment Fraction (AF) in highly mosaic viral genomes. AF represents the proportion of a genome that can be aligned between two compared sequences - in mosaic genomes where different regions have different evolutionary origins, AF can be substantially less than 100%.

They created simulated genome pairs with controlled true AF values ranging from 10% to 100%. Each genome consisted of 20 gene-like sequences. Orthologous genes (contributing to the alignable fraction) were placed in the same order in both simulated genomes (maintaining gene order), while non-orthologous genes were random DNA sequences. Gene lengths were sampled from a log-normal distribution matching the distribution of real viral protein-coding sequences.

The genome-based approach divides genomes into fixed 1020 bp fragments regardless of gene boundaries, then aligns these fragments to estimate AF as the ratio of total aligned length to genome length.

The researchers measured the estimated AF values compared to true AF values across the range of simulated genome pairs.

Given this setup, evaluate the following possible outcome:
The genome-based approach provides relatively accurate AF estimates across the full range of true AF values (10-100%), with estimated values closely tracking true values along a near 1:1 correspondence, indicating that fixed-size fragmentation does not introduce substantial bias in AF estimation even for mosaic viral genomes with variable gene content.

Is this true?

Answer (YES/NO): NO